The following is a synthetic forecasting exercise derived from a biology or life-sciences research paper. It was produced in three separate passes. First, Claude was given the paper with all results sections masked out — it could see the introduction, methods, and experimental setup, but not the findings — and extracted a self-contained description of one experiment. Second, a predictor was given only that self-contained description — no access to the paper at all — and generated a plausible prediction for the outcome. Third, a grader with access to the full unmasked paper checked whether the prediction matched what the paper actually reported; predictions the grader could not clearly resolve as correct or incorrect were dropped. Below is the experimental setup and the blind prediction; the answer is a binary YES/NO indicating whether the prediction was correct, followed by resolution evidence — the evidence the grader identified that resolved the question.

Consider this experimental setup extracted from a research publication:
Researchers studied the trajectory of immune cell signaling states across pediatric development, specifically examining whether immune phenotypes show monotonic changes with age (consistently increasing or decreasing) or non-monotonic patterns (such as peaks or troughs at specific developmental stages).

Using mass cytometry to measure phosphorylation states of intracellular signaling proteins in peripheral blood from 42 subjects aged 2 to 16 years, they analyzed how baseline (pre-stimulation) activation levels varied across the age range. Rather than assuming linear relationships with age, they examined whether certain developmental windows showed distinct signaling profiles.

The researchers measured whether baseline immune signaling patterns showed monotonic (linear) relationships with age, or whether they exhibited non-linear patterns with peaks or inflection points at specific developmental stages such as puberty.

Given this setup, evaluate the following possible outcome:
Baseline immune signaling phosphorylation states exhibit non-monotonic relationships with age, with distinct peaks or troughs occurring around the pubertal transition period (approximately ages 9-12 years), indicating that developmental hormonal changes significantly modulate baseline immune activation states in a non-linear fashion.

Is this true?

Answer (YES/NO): YES